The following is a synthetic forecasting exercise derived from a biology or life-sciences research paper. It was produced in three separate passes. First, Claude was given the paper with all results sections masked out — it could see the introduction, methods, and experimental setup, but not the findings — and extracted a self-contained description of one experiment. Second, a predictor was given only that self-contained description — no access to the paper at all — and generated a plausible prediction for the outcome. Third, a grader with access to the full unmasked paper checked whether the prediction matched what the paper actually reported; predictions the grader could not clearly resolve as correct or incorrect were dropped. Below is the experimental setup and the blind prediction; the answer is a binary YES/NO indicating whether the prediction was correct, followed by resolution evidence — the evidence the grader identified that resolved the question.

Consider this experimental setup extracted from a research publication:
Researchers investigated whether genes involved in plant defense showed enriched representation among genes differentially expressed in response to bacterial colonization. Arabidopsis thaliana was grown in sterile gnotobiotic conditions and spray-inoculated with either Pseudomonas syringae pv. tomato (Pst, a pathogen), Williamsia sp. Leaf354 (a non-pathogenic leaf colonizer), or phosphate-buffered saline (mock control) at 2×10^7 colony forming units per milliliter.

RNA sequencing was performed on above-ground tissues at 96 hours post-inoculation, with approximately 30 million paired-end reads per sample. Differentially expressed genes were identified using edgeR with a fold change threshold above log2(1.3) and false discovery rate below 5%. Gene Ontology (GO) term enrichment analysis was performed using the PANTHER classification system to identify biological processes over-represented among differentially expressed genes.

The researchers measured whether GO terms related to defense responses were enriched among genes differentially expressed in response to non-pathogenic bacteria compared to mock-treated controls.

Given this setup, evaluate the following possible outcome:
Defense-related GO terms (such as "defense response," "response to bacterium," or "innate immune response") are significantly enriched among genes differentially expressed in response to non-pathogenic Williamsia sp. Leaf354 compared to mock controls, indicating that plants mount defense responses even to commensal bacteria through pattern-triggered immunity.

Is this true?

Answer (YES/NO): NO